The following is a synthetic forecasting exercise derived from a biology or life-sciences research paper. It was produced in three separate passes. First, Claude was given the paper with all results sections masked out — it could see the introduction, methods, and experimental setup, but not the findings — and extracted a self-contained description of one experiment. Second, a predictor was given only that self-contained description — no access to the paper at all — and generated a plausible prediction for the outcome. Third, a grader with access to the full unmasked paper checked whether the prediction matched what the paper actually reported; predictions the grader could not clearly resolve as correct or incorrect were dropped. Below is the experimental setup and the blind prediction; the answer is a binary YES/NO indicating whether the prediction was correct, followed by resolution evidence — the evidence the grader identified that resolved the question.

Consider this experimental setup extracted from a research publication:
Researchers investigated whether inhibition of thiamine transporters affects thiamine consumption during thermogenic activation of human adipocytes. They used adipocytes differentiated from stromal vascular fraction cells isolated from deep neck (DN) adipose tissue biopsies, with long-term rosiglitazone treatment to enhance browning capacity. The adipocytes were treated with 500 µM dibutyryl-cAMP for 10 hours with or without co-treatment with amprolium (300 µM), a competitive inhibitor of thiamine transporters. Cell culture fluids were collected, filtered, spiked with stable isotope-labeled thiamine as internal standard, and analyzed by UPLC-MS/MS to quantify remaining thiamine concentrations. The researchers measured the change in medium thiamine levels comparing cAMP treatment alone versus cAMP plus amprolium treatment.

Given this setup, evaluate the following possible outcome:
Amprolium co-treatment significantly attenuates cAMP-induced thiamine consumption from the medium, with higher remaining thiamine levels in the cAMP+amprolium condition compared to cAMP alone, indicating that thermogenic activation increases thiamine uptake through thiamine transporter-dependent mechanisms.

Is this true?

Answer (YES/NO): YES